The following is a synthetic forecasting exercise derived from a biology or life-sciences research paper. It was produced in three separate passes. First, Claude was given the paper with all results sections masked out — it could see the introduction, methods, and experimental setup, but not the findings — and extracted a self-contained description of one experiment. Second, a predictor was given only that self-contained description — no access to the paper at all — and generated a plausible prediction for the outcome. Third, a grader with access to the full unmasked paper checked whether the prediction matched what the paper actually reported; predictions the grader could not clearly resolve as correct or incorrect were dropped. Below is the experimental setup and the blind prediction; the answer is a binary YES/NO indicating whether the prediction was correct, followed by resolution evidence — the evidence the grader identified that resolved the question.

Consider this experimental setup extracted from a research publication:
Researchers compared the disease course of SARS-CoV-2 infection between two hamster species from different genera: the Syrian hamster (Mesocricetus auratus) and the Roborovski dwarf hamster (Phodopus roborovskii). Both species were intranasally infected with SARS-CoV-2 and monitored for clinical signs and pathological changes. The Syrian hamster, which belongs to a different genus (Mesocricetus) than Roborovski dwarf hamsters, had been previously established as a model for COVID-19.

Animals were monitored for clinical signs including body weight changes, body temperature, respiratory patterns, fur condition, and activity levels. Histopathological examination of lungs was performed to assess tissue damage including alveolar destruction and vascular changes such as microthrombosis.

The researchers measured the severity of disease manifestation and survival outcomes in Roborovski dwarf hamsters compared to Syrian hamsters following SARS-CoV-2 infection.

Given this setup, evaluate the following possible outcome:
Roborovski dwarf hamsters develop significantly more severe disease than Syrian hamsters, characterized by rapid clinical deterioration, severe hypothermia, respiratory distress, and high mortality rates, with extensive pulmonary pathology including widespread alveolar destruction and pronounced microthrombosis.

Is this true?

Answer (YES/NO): YES